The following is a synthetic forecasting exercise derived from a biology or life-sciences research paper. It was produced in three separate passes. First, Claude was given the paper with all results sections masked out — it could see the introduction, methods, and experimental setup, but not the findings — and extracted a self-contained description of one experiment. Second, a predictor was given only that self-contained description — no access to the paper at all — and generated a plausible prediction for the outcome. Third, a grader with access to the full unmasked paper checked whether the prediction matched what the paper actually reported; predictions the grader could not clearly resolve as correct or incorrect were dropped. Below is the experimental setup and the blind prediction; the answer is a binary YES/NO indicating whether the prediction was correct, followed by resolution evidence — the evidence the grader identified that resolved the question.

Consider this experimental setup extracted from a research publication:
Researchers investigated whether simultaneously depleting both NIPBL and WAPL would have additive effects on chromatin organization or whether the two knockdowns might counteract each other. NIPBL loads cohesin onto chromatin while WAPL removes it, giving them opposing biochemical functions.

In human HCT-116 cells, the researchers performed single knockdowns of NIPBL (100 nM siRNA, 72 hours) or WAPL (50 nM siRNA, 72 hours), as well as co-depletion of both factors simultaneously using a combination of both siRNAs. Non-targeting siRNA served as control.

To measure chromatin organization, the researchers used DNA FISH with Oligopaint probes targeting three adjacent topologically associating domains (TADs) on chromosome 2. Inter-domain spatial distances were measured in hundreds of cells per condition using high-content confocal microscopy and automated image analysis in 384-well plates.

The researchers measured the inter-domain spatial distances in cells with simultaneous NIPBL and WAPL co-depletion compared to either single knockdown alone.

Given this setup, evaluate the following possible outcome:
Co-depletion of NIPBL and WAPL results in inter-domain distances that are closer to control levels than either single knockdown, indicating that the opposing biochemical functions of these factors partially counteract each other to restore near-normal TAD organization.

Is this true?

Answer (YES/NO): YES